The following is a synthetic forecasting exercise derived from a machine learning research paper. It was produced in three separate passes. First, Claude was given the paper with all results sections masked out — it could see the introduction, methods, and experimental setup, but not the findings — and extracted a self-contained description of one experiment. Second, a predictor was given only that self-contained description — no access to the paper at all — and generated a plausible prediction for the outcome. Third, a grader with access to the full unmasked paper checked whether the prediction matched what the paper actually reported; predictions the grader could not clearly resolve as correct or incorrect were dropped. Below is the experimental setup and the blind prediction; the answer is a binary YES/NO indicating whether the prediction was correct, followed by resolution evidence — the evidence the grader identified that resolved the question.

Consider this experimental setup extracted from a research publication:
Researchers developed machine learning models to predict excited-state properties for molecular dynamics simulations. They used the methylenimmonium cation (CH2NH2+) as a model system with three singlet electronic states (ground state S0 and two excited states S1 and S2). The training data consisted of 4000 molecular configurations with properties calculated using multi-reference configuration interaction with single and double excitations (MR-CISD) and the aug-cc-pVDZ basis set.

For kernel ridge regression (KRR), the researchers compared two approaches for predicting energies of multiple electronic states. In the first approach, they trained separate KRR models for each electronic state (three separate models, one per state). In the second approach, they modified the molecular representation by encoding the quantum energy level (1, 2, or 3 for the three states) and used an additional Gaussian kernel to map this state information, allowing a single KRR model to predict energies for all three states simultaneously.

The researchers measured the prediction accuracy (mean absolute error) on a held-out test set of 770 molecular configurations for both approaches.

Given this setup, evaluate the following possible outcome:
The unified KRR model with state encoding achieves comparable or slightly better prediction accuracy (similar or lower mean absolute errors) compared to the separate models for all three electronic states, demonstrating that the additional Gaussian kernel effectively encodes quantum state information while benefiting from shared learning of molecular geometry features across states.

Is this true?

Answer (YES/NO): NO